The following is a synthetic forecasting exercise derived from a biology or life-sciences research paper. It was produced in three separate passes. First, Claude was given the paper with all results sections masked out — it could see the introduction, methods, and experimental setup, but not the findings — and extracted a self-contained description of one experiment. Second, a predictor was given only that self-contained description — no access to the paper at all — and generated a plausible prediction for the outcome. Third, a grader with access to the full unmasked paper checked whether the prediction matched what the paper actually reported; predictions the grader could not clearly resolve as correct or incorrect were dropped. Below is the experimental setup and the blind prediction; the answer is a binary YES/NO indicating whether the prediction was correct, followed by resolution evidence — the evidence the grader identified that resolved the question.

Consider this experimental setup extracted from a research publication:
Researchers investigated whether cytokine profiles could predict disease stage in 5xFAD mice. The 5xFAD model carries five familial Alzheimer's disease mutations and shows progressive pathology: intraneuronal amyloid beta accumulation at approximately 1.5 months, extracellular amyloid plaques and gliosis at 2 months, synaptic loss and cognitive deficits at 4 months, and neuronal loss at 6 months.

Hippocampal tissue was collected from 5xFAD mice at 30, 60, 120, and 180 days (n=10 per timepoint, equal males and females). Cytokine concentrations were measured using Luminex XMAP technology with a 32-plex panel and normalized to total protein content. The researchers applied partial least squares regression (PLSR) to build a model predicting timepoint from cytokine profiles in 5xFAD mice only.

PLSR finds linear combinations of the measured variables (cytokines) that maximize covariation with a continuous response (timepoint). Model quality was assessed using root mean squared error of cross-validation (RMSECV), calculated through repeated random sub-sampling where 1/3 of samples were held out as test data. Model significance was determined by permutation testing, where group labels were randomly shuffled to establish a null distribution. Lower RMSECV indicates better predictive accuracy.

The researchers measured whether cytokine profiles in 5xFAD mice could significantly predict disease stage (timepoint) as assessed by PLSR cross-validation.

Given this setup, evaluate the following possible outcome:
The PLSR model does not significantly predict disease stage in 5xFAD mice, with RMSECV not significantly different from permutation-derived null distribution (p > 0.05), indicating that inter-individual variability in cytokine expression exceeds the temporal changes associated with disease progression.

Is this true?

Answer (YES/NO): NO